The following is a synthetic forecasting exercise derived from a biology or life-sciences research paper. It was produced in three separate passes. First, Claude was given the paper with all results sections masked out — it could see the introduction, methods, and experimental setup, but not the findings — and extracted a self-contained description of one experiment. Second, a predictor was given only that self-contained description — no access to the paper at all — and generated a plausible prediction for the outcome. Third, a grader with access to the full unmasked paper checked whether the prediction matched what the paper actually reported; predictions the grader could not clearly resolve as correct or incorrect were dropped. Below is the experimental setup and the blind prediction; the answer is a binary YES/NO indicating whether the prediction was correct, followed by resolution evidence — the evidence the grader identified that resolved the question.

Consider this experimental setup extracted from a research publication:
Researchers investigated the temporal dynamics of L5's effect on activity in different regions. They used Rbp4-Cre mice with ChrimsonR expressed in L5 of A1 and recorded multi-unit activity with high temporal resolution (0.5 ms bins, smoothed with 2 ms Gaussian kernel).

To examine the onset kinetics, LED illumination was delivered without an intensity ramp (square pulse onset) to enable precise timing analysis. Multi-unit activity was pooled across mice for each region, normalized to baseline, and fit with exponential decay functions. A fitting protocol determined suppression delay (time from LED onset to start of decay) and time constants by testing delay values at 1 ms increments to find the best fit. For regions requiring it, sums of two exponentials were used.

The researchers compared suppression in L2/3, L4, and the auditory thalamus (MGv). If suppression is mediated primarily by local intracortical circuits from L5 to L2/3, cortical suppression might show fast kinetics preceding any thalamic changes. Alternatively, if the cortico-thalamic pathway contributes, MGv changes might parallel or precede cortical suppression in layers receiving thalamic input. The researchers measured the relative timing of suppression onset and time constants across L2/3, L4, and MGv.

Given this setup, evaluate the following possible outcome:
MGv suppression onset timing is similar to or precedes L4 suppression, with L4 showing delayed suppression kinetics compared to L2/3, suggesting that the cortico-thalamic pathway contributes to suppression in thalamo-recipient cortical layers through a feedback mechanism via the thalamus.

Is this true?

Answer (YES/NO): YES